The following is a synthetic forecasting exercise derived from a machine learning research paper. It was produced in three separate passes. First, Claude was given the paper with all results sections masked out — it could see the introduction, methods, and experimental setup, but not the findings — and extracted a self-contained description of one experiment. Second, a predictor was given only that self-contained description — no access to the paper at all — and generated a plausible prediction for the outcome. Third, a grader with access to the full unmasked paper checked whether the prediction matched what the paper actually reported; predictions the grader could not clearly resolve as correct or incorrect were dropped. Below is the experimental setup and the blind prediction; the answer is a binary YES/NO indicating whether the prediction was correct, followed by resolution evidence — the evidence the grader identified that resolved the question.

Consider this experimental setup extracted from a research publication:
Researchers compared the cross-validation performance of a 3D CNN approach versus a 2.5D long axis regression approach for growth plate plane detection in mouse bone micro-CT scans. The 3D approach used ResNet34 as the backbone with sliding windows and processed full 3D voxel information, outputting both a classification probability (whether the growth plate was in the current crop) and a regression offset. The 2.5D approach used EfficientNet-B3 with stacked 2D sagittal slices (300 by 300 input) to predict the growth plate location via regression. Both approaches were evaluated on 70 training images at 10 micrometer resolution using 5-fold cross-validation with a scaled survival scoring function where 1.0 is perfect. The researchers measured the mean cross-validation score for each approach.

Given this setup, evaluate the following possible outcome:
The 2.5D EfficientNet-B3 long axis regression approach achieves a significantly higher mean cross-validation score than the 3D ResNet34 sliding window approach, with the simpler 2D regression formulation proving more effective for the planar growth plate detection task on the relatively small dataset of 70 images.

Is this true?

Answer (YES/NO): NO